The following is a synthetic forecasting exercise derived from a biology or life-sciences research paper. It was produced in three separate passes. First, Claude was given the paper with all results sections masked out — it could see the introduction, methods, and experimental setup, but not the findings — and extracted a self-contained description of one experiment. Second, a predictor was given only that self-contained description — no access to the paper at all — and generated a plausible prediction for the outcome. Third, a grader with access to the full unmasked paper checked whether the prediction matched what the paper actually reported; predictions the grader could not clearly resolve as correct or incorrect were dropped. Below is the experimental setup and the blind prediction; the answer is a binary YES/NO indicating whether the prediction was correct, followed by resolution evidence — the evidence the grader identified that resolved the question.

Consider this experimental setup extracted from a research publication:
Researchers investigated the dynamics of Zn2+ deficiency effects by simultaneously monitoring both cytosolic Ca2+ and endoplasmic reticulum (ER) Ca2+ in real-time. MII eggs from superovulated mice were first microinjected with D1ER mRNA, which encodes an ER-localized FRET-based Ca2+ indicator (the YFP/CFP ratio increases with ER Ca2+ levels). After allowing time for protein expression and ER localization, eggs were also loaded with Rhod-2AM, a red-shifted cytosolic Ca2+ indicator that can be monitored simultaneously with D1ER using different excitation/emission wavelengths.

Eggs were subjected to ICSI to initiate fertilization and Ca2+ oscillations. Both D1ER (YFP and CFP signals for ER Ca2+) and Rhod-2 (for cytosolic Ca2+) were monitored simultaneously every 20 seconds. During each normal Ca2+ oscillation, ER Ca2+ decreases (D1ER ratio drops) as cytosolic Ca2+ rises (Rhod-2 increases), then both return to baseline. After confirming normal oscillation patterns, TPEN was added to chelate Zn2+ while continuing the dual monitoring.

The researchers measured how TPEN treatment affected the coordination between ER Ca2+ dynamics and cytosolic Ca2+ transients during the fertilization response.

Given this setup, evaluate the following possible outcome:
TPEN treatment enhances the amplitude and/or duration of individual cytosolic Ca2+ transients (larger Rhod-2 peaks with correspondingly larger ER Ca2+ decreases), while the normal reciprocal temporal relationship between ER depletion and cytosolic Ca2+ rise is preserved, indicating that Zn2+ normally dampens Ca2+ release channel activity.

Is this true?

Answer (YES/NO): NO